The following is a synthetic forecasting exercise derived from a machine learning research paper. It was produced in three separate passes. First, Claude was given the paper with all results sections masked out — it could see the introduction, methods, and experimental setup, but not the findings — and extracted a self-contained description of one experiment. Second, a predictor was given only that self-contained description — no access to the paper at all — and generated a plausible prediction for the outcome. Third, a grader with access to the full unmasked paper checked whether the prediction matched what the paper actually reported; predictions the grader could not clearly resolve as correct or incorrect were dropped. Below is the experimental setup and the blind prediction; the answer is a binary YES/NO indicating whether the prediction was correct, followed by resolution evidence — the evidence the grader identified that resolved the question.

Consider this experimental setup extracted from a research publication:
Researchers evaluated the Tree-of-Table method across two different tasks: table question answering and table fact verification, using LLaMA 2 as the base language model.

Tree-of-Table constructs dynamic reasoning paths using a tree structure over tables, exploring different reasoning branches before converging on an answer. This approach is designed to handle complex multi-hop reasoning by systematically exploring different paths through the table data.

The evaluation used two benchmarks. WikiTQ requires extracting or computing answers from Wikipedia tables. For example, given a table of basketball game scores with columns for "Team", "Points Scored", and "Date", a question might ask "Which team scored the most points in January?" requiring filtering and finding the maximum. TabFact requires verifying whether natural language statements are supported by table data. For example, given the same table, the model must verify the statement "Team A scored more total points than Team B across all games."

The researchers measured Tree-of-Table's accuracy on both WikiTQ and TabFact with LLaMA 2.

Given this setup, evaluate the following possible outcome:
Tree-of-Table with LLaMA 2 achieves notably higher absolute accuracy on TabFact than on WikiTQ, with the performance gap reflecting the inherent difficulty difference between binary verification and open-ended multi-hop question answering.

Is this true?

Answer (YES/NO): YES